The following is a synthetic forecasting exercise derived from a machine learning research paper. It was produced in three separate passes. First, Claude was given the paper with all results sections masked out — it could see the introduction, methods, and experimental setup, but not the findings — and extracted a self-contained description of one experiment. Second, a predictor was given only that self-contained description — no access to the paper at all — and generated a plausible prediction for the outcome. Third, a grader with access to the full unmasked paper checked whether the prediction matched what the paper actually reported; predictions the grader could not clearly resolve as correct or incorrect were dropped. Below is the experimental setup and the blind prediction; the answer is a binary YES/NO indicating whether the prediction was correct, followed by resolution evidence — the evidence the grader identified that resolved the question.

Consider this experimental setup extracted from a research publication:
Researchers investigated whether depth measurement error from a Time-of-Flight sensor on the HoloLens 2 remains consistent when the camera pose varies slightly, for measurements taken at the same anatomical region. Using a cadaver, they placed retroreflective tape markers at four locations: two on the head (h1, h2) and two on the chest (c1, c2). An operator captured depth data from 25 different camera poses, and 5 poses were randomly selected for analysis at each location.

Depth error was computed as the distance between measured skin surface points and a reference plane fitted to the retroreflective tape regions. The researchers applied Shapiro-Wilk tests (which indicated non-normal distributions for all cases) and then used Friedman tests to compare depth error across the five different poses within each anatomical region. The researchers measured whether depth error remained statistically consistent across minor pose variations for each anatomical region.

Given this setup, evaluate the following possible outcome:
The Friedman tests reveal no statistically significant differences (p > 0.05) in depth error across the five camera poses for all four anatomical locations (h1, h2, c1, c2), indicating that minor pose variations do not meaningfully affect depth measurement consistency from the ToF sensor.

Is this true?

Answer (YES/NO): NO